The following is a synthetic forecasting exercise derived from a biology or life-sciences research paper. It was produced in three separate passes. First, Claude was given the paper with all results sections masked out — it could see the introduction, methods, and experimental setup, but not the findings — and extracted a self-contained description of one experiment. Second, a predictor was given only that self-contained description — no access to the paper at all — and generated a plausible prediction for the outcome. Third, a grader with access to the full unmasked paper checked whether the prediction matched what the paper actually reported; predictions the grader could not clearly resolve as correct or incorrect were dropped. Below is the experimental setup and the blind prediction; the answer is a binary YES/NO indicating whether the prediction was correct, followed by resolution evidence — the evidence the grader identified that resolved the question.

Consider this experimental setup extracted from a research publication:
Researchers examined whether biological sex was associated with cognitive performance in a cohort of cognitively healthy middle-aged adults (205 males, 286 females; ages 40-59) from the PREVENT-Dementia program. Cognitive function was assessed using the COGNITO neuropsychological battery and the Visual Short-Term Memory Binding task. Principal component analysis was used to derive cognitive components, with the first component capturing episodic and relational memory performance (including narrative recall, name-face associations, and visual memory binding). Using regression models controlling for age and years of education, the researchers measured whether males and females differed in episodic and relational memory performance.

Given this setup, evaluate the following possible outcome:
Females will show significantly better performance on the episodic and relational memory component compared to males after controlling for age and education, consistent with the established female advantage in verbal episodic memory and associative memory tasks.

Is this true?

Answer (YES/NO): YES